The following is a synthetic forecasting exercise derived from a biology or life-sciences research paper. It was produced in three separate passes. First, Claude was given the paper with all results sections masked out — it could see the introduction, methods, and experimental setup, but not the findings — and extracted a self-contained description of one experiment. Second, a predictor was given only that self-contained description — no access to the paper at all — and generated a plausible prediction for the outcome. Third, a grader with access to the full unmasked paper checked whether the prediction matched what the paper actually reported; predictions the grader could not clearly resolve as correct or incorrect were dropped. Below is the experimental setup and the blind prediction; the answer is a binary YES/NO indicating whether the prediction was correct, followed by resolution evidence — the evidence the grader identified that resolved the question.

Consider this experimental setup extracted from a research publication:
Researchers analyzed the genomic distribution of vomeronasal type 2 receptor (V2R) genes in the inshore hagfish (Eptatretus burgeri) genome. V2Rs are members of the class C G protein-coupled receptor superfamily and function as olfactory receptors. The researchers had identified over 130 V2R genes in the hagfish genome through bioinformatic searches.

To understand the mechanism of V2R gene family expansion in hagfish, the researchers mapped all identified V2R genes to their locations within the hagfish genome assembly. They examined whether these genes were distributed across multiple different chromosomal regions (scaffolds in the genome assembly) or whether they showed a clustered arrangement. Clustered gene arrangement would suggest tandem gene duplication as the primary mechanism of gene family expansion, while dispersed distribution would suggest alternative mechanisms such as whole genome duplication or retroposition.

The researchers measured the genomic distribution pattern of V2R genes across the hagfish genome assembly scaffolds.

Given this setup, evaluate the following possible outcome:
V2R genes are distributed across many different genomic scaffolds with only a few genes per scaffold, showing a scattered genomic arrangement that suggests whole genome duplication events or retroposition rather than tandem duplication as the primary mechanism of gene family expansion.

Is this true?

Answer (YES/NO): NO